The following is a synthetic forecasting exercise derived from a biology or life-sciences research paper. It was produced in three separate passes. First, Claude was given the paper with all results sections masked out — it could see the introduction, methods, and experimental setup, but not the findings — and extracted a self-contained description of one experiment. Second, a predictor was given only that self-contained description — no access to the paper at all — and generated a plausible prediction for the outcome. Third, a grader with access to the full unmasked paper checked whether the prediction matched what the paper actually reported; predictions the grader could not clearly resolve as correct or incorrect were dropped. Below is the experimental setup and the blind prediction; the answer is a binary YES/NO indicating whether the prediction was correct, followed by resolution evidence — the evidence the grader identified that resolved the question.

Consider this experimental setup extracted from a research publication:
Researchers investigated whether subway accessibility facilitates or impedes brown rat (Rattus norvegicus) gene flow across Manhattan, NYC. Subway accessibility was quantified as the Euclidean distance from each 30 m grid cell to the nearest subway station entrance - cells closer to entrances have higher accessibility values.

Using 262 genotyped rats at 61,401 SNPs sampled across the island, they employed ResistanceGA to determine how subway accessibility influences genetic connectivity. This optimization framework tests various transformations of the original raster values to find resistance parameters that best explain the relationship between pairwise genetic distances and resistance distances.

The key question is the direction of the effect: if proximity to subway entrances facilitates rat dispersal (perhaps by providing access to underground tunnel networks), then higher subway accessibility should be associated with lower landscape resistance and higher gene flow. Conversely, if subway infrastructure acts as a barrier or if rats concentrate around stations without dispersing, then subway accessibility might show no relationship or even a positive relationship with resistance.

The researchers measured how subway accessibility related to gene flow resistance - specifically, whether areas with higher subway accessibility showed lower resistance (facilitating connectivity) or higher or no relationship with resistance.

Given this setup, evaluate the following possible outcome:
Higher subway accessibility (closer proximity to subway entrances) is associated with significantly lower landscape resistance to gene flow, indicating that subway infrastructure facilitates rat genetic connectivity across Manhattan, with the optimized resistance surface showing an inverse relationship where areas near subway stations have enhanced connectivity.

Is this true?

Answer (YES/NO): NO